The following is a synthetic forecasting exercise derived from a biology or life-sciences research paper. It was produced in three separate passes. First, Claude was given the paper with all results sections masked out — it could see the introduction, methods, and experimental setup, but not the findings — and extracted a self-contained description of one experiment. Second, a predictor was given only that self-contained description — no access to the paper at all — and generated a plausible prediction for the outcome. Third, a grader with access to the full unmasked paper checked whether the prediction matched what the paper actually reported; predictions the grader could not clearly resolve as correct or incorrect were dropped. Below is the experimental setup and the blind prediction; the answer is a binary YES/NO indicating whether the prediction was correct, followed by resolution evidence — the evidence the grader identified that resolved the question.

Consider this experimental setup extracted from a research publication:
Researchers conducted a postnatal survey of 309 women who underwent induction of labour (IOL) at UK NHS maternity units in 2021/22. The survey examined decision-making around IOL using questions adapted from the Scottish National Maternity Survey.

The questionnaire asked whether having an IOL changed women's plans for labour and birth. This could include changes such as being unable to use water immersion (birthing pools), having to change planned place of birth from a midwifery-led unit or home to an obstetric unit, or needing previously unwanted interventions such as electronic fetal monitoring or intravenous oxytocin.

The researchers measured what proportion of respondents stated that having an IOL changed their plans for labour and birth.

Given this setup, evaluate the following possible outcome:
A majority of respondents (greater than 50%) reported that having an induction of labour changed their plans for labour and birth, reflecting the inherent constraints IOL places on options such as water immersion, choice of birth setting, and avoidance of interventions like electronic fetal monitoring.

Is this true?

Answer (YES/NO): NO